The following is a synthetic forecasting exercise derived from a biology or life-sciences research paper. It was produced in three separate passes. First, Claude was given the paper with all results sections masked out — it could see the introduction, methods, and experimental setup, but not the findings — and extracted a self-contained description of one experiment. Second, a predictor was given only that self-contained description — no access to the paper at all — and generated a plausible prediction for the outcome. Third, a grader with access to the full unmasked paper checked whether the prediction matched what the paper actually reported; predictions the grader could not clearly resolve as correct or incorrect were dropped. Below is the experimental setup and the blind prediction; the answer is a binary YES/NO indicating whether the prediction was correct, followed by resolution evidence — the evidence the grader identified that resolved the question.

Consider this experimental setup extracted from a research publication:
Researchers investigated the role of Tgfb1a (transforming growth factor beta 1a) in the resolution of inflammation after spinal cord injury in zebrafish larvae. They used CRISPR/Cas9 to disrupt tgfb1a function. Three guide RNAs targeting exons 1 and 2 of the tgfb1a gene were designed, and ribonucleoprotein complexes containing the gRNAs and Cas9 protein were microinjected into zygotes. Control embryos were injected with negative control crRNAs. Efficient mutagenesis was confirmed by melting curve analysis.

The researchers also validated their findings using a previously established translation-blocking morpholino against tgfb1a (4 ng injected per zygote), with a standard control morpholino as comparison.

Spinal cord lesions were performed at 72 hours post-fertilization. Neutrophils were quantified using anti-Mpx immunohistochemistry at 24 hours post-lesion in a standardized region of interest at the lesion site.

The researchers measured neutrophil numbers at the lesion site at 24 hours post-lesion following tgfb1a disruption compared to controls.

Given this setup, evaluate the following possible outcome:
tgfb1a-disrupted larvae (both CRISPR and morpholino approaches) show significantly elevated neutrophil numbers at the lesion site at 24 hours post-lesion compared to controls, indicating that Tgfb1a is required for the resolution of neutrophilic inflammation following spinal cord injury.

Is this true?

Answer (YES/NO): YES